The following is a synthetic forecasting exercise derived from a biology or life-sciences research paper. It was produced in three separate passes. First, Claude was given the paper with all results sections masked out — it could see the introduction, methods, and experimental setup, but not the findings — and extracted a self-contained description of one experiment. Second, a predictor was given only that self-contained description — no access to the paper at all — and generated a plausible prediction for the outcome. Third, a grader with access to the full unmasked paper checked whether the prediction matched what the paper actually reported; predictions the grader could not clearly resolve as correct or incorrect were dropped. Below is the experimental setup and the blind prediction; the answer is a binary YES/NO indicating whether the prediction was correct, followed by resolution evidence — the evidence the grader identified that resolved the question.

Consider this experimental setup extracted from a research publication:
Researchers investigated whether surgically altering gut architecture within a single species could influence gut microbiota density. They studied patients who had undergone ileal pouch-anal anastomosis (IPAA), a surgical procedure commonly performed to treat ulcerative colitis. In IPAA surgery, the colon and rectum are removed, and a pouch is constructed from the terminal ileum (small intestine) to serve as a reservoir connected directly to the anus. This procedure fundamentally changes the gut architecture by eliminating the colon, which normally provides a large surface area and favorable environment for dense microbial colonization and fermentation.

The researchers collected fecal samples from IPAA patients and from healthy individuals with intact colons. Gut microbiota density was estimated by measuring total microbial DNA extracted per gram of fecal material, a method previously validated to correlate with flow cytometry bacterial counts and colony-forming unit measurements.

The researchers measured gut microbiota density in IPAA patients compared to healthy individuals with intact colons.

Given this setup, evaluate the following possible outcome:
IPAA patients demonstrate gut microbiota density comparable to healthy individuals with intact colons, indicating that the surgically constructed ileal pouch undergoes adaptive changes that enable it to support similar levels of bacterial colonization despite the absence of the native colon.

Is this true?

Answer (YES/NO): NO